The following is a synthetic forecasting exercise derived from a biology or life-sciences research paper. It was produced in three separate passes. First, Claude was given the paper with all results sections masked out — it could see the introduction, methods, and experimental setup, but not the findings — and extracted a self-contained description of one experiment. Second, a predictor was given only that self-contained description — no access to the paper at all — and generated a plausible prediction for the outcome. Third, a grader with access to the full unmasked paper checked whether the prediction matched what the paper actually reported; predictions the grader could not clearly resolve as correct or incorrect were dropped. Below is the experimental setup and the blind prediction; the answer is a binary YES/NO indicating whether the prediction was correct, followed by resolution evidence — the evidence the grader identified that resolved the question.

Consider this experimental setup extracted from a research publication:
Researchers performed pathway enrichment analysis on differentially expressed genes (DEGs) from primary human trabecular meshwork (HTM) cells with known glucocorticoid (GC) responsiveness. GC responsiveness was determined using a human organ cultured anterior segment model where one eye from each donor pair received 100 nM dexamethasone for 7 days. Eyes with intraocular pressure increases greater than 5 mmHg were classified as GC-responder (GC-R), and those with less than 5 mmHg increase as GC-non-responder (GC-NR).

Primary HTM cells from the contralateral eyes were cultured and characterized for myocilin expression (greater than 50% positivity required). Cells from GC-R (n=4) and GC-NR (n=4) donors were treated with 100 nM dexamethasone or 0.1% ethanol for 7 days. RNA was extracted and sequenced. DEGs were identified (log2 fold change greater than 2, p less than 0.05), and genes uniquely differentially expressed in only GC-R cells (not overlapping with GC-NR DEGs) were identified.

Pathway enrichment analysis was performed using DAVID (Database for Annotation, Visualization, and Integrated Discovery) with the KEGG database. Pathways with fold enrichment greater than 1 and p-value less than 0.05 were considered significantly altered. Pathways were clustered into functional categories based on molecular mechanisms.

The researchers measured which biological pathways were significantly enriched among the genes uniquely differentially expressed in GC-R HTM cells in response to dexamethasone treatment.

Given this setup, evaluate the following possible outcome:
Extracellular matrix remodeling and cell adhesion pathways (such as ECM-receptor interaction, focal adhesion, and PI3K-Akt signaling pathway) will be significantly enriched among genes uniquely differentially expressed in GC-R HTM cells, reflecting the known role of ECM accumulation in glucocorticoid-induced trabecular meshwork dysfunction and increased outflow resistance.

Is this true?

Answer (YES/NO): YES